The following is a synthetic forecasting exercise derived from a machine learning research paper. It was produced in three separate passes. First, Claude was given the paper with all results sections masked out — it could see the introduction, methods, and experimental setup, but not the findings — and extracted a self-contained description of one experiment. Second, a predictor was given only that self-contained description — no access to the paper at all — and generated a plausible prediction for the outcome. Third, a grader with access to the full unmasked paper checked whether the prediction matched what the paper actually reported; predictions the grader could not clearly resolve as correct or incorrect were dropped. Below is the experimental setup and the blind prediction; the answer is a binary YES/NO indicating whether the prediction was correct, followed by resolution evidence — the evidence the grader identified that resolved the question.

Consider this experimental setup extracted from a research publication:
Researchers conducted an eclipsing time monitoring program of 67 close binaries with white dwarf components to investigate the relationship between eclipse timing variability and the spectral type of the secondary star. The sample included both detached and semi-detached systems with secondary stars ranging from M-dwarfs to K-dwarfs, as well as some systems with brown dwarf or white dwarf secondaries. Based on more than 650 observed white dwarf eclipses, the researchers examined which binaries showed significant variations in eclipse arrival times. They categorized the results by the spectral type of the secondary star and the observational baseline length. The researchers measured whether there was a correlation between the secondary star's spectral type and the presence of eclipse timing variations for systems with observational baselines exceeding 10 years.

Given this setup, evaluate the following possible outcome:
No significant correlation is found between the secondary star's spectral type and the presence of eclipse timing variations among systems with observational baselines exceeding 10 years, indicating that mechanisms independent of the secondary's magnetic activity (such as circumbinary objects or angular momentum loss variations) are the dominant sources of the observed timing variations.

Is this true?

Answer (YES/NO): NO